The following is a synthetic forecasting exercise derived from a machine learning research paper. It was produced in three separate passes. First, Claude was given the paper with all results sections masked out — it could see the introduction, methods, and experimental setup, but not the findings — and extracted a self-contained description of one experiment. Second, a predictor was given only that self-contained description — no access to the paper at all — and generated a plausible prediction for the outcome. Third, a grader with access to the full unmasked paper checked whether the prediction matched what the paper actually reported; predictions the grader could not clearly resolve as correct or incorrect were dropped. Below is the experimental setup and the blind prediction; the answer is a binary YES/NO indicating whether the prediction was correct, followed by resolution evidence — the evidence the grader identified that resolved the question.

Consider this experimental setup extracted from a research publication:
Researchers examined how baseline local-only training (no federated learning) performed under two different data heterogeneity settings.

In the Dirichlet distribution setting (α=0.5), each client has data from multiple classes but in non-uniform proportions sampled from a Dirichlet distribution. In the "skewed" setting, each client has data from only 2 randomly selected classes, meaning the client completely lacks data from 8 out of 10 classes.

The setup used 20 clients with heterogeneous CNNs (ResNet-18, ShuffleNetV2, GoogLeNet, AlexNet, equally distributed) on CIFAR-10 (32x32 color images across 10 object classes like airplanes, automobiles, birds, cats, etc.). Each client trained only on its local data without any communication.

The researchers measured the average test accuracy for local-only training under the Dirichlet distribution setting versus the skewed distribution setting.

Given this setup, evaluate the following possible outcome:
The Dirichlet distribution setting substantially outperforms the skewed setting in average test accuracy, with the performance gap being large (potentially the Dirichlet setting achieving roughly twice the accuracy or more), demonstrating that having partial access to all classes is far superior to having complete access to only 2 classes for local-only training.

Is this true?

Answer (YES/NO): NO